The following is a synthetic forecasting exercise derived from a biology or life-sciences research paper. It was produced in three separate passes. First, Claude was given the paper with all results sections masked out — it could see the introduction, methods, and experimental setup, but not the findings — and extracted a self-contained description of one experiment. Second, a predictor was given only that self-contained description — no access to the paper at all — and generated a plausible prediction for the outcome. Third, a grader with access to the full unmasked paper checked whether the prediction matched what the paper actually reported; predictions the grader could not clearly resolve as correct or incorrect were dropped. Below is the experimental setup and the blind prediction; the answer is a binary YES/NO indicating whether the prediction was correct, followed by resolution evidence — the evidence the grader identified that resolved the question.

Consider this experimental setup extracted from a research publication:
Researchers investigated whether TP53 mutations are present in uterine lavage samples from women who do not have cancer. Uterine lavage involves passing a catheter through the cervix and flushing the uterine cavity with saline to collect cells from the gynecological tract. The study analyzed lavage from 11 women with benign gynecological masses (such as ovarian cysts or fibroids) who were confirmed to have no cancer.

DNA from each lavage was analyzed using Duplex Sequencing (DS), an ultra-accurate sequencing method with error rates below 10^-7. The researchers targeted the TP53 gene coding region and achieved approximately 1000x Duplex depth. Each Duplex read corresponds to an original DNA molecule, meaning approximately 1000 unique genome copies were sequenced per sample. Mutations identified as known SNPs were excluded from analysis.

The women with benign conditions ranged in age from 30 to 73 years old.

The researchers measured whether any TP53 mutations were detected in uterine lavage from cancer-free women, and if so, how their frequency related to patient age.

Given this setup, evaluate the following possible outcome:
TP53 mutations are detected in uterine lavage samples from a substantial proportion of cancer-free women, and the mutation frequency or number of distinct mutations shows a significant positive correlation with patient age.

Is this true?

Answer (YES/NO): YES